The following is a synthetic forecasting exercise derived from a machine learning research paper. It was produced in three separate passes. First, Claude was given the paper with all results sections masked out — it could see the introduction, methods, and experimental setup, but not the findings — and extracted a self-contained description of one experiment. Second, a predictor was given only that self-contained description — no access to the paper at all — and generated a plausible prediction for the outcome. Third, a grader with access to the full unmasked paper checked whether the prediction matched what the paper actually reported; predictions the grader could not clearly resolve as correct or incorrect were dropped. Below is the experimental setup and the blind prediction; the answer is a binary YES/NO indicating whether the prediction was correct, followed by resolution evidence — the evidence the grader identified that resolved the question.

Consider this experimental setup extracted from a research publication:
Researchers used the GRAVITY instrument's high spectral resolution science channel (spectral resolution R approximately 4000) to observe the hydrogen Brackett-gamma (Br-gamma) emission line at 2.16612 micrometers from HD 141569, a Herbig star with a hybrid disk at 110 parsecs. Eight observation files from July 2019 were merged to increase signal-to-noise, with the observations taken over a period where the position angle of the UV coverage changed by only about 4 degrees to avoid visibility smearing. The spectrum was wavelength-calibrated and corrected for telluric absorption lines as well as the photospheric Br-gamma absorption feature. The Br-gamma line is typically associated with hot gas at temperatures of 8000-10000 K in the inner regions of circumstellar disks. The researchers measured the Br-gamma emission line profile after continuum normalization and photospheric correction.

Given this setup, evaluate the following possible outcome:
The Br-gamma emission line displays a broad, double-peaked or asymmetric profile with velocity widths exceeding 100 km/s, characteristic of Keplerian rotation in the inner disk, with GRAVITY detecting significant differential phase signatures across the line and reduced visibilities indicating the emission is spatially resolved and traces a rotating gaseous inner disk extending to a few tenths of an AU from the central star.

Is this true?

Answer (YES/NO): NO